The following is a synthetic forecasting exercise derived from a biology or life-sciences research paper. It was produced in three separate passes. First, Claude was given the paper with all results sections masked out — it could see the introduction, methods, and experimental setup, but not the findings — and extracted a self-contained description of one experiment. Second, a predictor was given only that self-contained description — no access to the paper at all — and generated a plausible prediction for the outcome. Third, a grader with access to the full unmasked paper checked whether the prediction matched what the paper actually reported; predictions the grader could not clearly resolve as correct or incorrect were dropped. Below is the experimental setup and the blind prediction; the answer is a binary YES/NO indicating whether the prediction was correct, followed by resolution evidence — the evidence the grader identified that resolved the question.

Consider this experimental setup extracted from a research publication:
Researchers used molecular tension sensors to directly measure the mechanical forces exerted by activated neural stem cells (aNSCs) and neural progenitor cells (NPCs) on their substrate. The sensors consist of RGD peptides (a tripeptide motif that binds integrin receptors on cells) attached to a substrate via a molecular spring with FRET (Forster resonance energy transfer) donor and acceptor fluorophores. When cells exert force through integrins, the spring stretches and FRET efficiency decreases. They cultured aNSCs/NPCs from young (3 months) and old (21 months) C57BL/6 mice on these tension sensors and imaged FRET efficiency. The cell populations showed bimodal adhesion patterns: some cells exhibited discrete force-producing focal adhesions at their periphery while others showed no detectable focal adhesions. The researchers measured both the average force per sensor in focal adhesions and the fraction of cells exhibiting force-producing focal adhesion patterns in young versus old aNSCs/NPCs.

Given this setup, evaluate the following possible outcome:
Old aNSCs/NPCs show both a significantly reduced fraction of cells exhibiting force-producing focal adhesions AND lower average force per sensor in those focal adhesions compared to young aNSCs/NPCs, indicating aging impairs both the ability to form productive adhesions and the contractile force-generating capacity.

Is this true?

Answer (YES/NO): NO